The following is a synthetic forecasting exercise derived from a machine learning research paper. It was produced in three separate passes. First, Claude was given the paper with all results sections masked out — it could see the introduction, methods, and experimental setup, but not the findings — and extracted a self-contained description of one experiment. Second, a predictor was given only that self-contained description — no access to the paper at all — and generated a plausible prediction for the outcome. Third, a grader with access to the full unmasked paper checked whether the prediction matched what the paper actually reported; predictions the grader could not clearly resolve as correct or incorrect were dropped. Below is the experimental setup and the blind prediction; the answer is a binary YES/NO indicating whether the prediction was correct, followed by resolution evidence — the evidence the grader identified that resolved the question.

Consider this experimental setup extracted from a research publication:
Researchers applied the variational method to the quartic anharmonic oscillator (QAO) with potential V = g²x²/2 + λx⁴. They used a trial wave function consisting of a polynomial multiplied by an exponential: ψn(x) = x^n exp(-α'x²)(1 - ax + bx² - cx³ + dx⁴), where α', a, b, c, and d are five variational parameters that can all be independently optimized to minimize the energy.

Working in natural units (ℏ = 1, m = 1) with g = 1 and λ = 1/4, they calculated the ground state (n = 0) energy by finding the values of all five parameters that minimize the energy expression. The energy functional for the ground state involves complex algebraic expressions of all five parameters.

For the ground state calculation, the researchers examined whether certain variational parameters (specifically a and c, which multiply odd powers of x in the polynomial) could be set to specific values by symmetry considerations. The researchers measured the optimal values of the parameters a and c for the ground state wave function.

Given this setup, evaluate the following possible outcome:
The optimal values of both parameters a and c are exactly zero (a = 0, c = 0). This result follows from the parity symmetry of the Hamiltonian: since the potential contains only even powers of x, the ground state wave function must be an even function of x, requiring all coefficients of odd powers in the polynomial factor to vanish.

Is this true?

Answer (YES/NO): YES